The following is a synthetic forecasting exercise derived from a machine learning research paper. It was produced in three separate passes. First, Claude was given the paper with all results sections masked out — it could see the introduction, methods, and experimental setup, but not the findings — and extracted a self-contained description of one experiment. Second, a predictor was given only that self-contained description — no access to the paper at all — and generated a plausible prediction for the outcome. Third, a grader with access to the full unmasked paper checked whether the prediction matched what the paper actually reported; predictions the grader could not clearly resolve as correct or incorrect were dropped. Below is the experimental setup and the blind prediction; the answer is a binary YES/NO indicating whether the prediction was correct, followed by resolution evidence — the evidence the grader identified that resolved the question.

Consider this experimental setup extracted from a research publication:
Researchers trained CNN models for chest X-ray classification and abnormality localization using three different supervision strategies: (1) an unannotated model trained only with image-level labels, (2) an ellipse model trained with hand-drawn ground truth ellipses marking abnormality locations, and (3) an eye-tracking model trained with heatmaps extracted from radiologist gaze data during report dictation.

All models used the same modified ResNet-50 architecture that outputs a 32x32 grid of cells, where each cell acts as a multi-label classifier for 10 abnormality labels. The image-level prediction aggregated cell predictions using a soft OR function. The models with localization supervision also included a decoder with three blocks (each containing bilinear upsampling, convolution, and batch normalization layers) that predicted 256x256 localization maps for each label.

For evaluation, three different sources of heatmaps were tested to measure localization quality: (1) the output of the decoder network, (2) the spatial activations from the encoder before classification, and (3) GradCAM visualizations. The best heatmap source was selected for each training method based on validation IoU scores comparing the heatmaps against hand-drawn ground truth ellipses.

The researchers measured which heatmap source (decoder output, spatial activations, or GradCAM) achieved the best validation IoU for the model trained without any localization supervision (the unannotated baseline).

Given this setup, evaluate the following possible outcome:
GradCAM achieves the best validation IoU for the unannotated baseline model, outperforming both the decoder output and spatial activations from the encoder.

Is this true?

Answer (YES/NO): NO